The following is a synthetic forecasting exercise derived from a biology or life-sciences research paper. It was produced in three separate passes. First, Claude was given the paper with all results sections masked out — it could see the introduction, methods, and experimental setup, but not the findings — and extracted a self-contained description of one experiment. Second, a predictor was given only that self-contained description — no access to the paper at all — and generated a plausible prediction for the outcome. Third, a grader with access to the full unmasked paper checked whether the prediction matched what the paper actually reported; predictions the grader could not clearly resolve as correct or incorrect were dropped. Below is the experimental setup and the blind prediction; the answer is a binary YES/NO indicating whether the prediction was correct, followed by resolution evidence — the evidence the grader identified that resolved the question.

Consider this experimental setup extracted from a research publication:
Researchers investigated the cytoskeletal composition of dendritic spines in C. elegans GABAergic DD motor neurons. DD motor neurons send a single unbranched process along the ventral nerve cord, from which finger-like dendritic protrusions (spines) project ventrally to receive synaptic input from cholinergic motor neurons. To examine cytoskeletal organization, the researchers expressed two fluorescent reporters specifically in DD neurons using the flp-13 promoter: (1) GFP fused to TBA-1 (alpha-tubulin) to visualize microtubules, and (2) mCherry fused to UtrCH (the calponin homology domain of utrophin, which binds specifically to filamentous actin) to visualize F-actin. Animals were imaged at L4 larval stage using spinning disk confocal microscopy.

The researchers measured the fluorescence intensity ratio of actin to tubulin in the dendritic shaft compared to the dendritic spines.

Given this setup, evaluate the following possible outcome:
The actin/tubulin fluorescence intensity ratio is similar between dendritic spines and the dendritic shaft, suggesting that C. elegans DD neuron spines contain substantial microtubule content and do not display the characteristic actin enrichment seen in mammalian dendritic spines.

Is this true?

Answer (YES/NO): NO